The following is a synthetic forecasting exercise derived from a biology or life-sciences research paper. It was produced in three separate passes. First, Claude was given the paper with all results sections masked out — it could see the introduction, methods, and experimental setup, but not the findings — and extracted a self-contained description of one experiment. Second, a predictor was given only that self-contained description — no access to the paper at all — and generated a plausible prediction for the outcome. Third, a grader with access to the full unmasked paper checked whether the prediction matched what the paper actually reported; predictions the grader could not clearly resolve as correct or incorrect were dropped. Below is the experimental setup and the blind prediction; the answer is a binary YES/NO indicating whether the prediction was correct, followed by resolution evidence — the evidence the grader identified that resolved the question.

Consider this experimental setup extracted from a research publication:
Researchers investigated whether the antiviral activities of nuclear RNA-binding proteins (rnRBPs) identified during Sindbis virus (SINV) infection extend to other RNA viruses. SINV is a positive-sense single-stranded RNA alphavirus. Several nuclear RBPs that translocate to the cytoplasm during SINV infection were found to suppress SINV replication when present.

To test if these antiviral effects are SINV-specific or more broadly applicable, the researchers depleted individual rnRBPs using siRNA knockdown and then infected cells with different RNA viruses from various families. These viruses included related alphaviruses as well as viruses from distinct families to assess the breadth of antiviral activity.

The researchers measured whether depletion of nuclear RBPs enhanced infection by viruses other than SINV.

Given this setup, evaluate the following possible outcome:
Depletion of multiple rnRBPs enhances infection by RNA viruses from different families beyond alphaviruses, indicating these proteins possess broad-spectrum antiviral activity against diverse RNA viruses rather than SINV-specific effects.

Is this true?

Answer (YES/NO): YES